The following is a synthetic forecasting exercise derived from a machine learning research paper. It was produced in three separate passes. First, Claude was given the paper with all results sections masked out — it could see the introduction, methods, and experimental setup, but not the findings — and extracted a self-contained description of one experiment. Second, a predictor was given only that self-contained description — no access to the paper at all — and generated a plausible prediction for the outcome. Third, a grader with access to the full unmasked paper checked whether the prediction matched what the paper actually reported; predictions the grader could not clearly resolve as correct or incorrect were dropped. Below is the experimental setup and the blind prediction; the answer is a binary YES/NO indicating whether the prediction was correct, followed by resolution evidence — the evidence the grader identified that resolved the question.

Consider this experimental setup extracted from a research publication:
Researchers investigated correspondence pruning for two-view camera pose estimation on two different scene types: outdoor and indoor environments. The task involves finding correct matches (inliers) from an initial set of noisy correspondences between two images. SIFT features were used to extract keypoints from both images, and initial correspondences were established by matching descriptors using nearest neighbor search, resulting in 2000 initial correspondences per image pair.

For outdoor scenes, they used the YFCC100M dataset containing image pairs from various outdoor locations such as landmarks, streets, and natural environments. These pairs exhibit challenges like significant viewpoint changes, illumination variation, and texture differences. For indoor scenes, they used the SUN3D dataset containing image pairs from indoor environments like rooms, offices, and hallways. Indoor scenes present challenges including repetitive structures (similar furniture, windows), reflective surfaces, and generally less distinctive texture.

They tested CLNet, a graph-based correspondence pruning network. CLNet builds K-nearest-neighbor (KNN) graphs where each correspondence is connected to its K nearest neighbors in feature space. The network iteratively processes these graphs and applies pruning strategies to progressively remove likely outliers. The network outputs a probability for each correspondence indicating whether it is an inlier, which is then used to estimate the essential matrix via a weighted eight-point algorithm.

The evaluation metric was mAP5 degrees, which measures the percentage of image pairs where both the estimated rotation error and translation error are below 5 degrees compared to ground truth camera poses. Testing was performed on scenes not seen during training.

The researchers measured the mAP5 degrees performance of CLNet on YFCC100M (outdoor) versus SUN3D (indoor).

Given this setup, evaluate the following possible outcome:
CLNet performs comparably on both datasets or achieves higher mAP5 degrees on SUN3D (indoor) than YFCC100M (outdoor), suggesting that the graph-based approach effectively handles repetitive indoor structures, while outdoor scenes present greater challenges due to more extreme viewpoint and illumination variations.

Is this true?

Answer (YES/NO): NO